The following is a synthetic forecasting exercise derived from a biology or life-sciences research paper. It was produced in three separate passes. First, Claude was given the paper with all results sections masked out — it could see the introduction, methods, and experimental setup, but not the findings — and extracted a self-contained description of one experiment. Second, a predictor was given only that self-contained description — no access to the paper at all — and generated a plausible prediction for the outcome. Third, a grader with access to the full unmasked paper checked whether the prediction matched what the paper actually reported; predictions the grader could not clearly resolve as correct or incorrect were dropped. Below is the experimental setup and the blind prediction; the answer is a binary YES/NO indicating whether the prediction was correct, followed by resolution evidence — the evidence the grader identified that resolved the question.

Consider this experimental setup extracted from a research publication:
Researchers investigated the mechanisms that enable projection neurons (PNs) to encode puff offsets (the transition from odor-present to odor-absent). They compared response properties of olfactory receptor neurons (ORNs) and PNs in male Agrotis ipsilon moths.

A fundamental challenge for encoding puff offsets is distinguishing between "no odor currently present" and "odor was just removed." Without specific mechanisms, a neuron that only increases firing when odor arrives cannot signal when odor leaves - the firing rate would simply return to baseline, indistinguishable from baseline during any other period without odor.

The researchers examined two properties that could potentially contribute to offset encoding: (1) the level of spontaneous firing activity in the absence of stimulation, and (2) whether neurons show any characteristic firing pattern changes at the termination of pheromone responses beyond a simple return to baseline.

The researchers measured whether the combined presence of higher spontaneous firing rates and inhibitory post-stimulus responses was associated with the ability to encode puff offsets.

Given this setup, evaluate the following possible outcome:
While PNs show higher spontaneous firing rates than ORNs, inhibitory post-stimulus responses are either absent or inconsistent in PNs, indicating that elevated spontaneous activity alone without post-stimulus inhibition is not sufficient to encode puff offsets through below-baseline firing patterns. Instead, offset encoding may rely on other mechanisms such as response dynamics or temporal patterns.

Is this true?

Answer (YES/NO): NO